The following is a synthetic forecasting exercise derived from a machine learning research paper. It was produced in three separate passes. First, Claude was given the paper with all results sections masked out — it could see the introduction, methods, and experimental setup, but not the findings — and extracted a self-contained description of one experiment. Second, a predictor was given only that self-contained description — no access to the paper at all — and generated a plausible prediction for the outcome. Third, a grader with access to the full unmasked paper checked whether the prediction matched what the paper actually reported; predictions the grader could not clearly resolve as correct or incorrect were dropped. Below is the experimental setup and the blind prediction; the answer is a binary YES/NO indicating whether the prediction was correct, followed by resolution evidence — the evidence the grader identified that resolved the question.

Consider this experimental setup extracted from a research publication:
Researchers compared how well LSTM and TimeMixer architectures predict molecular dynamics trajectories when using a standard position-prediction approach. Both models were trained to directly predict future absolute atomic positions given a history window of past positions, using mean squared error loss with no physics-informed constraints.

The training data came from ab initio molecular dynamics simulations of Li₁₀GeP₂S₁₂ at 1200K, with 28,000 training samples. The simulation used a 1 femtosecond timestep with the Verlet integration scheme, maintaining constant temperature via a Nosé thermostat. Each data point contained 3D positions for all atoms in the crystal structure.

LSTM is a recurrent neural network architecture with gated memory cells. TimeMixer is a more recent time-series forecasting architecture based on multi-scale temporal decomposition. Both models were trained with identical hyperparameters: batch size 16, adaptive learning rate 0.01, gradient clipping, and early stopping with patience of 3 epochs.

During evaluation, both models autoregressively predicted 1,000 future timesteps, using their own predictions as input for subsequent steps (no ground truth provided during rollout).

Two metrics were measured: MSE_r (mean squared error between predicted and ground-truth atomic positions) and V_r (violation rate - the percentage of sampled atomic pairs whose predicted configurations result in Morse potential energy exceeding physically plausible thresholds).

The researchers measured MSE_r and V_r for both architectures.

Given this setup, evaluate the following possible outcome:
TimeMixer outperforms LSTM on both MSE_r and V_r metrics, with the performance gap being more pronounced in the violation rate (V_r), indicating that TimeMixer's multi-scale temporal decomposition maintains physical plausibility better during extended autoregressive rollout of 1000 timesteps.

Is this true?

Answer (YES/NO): YES